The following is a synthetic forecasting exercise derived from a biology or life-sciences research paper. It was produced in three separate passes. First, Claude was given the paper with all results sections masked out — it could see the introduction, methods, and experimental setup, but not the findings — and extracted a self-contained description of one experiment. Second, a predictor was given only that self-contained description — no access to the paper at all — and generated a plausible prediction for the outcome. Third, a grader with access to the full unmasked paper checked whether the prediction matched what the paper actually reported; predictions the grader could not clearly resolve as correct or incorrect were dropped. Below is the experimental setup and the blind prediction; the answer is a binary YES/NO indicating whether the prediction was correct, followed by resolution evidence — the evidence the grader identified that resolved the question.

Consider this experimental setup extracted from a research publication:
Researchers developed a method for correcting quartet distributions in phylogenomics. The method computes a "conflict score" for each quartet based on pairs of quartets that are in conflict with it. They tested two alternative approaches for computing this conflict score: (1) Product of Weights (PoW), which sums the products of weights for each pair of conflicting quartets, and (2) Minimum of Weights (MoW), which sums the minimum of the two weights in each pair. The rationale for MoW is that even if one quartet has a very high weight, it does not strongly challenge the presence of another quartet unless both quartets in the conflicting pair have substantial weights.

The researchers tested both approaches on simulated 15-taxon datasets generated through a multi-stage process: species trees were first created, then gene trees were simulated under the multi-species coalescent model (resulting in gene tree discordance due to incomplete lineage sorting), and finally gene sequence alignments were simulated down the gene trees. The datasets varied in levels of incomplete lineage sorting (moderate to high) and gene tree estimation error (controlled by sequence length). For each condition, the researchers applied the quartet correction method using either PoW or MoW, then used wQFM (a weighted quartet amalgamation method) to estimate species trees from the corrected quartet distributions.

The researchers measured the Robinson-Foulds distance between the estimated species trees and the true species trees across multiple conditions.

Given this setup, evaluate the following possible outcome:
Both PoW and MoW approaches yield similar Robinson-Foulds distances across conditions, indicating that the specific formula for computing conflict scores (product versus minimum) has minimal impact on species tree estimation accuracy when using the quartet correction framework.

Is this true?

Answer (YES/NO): NO